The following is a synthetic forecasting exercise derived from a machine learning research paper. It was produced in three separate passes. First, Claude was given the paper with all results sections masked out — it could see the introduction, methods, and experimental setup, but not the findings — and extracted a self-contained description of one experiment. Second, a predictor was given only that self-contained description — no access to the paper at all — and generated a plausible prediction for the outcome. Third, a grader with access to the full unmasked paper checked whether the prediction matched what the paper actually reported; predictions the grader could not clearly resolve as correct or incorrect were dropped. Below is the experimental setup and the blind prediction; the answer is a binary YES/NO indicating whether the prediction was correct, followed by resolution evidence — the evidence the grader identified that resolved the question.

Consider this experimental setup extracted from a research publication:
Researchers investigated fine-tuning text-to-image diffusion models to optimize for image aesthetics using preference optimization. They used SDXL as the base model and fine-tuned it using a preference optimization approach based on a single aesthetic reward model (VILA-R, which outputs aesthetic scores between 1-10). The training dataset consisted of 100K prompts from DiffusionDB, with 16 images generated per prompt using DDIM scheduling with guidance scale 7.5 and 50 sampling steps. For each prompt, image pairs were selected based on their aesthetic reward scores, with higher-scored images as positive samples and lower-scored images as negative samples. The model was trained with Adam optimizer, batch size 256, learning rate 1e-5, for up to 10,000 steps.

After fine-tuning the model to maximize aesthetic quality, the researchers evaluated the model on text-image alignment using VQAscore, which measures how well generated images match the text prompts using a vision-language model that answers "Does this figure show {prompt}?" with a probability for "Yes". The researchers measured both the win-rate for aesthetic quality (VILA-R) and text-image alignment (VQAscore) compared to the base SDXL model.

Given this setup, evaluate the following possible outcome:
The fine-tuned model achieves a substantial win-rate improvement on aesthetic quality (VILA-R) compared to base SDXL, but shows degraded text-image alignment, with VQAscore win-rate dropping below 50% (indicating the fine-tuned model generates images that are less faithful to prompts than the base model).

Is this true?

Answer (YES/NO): YES